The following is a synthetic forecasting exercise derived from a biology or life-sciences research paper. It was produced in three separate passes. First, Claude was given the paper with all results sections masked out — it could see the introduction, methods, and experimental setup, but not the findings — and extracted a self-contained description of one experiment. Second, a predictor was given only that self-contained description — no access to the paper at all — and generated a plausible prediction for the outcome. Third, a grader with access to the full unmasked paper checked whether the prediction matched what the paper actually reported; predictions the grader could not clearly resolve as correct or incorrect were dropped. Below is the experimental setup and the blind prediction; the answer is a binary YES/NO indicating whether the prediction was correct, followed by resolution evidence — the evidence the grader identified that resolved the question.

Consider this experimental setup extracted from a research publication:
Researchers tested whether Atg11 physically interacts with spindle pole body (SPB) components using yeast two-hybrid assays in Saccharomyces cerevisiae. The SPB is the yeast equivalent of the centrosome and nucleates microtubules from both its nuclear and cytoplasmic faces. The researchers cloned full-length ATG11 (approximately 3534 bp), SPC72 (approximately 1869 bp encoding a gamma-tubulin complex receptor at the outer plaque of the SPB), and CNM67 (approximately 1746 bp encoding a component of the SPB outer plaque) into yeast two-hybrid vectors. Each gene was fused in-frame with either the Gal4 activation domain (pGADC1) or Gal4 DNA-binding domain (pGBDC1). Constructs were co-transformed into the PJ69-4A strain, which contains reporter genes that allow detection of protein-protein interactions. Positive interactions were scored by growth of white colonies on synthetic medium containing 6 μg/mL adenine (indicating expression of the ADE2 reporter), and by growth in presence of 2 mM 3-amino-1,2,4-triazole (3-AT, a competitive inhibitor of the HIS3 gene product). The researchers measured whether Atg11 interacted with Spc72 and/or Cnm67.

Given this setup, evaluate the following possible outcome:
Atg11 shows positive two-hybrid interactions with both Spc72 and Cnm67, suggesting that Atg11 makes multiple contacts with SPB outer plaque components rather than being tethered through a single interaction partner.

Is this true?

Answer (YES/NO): NO